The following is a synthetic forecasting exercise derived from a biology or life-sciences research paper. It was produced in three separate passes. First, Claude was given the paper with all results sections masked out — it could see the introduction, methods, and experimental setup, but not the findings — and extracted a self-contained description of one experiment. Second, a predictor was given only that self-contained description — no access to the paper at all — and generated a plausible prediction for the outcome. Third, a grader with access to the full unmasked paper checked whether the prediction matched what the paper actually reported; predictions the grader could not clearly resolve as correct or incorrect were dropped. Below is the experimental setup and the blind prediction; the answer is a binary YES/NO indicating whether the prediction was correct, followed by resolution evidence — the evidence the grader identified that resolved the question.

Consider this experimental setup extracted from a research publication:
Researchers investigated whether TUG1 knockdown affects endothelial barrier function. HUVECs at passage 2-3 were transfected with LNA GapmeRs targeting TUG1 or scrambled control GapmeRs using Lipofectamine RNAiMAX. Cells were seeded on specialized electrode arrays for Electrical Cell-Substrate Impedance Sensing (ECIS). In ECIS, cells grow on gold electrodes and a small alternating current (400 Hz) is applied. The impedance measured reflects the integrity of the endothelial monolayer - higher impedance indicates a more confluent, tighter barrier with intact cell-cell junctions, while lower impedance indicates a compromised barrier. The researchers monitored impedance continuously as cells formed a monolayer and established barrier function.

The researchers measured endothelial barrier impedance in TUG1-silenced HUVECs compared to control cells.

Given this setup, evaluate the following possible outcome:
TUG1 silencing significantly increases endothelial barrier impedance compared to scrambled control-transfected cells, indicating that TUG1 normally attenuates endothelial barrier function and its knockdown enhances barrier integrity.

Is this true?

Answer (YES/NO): NO